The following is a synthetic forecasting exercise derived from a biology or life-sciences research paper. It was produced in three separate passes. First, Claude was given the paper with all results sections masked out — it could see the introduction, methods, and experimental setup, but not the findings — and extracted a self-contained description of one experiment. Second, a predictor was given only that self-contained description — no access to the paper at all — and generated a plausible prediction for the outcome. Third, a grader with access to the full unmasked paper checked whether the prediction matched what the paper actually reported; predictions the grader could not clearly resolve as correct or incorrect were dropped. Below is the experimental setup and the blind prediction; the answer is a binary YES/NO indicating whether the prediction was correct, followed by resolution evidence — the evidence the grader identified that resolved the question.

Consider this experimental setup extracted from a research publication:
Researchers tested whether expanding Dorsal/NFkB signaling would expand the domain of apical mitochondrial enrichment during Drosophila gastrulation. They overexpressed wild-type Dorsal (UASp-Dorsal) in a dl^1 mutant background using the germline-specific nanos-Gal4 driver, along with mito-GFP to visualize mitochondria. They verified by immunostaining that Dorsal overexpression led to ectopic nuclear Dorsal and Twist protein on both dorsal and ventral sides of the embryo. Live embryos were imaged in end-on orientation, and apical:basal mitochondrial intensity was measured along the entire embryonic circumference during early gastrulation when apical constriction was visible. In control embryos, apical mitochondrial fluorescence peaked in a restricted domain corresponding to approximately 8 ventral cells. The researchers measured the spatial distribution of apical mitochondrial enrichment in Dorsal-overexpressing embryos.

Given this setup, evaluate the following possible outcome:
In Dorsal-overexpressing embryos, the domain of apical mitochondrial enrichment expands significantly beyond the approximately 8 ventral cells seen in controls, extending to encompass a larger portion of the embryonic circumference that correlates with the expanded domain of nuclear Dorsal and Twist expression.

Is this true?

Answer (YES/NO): YES